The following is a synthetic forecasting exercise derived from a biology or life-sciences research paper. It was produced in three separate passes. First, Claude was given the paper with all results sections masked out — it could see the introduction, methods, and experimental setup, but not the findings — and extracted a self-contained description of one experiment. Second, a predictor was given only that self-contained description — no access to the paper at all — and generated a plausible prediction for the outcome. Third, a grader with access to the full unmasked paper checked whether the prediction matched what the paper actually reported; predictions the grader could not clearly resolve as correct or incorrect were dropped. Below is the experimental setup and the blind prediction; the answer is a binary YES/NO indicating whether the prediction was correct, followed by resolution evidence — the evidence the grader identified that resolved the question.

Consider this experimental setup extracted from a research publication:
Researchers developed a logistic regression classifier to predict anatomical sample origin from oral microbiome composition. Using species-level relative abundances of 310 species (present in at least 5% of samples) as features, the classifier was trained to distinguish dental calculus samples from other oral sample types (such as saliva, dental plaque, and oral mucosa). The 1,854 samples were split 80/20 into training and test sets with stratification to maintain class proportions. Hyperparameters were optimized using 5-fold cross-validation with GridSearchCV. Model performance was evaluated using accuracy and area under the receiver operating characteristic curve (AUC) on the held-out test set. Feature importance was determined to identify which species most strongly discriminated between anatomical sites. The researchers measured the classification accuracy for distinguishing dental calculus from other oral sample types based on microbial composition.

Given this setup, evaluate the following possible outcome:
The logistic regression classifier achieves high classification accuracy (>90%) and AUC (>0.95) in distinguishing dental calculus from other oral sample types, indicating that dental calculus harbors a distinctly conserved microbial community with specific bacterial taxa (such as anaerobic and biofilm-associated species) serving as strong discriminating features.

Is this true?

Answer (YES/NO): YES